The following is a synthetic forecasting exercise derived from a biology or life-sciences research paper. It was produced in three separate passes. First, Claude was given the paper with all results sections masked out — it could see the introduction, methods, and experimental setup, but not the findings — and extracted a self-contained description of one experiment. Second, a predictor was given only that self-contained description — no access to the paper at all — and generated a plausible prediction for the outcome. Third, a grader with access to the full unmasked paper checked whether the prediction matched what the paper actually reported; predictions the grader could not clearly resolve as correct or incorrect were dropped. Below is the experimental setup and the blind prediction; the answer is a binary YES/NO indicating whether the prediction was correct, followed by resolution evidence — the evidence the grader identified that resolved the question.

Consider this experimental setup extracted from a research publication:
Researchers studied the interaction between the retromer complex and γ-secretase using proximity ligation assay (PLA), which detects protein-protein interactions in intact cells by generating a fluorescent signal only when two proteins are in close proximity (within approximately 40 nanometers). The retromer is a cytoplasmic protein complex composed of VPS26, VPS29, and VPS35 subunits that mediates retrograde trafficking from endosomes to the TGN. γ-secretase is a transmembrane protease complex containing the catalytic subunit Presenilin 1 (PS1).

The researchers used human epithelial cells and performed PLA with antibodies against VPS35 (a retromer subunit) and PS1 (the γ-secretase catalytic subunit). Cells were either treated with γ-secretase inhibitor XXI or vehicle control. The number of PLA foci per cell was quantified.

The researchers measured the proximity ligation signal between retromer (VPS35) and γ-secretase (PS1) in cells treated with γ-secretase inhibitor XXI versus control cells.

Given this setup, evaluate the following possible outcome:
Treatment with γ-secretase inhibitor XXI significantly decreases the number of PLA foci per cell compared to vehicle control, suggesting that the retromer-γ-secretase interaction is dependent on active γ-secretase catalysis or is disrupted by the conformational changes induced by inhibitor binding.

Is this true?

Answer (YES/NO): YES